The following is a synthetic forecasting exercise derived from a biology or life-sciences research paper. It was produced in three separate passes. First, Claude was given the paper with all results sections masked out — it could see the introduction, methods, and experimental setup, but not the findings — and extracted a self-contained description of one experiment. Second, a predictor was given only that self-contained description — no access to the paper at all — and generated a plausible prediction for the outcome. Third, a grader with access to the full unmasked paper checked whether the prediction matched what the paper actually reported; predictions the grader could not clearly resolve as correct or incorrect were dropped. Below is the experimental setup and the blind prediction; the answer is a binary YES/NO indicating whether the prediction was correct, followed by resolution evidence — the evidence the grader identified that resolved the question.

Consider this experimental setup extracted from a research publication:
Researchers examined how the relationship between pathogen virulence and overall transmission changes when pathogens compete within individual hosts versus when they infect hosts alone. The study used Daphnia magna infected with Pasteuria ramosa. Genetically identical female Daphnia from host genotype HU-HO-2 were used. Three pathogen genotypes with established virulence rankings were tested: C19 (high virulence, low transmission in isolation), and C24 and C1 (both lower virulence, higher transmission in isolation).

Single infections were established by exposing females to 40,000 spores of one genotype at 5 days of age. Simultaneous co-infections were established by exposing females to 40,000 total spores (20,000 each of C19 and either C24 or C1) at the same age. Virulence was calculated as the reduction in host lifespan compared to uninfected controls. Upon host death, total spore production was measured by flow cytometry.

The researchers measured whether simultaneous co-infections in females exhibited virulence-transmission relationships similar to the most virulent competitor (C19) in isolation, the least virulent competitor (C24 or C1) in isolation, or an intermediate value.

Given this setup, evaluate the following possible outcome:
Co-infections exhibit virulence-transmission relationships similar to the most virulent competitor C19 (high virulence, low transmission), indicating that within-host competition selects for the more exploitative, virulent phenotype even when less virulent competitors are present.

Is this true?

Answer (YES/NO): YES